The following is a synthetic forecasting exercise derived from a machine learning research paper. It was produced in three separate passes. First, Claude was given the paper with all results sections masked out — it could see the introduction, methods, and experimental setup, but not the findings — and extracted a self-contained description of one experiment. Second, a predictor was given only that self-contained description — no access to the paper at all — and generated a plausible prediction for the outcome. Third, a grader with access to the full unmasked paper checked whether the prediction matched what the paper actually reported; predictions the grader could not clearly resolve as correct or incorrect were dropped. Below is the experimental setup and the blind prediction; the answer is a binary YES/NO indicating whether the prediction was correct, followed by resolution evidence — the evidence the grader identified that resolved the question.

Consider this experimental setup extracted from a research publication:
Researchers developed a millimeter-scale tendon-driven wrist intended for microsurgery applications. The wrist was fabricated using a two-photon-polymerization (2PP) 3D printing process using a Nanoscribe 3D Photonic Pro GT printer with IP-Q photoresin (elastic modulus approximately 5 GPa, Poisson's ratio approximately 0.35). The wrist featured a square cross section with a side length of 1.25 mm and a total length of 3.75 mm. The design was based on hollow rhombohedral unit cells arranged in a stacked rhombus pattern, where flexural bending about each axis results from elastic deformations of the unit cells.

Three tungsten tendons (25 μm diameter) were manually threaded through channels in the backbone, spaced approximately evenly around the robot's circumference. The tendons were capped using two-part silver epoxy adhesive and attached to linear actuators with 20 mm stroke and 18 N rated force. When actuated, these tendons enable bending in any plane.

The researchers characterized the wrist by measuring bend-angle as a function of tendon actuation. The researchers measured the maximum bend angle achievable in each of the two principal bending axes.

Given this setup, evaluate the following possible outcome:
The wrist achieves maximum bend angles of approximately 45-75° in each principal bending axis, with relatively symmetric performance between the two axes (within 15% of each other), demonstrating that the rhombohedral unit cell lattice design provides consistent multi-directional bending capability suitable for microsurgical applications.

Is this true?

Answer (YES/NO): NO